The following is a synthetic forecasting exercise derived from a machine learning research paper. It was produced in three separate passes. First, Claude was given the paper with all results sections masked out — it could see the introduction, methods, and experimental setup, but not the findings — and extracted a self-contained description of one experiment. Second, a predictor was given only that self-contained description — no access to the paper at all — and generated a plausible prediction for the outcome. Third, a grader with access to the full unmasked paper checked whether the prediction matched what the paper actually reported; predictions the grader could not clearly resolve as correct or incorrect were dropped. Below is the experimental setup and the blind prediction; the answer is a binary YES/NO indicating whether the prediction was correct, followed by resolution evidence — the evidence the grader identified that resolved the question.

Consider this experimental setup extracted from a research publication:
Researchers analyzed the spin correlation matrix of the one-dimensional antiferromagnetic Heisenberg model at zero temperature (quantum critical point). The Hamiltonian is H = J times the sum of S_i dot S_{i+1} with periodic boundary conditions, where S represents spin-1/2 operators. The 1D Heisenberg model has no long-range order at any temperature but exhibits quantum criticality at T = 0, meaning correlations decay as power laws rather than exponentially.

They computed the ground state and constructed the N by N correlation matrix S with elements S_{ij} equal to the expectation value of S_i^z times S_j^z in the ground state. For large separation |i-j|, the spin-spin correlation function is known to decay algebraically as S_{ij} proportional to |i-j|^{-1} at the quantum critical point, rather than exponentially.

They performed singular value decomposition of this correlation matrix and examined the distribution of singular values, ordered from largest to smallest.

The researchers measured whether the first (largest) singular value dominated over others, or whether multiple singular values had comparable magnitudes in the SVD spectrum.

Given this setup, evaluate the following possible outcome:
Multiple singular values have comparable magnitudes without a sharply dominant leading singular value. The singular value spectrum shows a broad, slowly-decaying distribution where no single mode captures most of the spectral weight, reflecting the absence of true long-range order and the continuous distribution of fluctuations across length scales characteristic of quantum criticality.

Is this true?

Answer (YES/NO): NO